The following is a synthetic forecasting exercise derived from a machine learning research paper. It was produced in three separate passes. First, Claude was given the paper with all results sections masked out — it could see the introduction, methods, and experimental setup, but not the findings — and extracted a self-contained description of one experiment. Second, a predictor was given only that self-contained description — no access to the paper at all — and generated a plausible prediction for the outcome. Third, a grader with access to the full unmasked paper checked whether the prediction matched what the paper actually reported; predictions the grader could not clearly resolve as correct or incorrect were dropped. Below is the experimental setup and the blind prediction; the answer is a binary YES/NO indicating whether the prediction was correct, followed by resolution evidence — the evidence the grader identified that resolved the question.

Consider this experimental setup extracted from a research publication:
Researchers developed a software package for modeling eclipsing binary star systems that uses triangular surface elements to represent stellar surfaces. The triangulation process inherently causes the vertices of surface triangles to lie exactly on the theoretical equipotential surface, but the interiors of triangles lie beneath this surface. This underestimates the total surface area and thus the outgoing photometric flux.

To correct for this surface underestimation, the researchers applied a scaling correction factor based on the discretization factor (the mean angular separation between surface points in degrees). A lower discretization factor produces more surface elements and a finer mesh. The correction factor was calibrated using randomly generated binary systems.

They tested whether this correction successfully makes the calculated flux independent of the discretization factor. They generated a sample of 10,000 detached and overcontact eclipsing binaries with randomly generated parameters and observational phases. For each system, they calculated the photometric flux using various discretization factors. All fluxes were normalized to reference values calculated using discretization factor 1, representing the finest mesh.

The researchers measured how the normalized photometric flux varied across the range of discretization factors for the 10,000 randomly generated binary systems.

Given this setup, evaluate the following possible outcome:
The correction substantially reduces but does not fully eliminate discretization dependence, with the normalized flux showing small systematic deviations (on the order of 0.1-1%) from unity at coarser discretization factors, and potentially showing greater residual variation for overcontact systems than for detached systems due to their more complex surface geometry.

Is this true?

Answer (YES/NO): NO